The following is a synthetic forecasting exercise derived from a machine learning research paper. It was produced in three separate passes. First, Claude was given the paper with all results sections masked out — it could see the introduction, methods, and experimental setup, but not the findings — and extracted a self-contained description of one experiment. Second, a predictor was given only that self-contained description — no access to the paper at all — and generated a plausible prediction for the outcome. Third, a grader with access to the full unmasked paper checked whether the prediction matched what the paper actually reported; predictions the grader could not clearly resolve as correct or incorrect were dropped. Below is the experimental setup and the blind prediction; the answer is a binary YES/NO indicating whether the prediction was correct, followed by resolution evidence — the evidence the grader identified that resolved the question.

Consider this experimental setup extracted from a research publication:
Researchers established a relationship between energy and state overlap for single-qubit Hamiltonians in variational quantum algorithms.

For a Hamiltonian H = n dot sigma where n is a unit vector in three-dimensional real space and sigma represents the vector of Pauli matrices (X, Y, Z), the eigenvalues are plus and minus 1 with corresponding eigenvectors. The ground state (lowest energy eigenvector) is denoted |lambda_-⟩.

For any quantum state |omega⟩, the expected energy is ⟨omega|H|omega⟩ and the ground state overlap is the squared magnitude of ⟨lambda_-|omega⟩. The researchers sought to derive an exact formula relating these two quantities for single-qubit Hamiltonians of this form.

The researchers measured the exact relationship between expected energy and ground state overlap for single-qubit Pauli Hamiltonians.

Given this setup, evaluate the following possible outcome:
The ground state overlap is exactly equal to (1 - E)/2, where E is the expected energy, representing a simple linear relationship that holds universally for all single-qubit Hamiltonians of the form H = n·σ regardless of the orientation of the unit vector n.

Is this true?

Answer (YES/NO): YES